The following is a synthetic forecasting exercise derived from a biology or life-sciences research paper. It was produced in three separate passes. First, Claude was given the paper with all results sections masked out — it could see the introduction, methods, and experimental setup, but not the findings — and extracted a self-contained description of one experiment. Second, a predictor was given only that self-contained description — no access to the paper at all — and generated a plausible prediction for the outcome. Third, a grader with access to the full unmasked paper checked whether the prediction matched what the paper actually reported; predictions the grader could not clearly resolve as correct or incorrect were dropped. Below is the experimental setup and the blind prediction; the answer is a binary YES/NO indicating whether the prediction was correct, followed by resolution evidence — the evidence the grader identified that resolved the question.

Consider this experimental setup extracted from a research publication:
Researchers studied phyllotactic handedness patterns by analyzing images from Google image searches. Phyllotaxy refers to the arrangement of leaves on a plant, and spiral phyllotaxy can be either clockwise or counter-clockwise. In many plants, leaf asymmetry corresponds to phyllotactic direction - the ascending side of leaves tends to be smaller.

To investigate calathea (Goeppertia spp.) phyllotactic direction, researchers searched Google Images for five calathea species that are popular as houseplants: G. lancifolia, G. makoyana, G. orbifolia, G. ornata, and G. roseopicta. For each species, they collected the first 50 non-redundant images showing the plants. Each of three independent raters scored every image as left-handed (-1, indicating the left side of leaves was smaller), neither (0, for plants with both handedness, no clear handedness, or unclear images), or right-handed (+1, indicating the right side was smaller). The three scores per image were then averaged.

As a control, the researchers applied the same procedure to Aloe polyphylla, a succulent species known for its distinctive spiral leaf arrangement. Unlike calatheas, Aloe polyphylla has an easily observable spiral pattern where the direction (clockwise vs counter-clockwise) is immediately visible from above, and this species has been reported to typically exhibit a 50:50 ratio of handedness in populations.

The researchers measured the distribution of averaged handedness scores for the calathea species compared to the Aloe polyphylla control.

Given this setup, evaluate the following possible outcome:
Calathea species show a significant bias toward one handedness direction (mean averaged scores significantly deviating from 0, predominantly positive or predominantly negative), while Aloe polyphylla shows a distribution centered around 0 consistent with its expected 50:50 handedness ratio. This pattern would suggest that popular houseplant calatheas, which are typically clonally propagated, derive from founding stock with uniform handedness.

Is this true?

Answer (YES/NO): YES